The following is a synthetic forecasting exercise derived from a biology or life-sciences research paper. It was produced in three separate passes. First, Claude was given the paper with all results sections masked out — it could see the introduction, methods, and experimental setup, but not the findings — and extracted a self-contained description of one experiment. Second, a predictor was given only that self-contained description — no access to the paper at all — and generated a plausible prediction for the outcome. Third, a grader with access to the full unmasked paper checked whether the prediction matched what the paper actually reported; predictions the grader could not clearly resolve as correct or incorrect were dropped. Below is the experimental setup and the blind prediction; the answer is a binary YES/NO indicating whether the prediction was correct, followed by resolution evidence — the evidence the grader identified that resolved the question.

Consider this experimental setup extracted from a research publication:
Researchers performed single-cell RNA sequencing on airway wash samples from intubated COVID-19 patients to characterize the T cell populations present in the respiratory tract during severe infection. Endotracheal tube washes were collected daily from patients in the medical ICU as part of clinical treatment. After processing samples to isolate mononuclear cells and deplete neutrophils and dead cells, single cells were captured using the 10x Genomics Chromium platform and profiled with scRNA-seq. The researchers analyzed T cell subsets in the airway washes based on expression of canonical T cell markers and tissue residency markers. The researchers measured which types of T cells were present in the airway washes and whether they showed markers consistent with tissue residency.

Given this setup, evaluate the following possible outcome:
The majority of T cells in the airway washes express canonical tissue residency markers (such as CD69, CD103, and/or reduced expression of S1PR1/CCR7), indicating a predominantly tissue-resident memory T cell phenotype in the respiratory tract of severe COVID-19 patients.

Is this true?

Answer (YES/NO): YES